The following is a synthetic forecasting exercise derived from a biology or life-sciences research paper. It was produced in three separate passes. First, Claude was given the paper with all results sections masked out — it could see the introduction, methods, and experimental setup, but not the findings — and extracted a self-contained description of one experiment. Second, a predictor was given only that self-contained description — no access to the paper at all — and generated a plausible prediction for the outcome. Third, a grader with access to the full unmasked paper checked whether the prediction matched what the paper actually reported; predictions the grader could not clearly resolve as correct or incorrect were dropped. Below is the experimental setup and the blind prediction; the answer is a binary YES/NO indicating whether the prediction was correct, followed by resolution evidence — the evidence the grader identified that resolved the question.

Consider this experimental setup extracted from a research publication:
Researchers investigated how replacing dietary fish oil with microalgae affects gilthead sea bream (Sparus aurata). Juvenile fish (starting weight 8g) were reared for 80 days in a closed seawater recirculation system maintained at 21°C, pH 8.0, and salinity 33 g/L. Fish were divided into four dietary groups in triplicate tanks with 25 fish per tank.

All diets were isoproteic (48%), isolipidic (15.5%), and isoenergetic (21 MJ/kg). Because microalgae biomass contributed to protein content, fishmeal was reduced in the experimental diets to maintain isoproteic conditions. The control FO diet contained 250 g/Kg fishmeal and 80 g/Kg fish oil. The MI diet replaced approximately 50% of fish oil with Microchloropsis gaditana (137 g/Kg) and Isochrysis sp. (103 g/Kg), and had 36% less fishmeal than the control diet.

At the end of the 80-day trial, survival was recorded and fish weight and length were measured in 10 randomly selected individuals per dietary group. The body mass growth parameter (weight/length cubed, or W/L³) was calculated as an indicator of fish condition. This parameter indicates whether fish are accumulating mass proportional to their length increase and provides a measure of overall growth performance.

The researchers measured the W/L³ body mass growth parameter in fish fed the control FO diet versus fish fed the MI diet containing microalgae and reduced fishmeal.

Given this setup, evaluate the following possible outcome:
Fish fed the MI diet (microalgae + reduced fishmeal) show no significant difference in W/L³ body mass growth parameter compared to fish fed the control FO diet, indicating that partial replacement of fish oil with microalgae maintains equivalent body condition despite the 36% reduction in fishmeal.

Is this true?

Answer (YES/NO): YES